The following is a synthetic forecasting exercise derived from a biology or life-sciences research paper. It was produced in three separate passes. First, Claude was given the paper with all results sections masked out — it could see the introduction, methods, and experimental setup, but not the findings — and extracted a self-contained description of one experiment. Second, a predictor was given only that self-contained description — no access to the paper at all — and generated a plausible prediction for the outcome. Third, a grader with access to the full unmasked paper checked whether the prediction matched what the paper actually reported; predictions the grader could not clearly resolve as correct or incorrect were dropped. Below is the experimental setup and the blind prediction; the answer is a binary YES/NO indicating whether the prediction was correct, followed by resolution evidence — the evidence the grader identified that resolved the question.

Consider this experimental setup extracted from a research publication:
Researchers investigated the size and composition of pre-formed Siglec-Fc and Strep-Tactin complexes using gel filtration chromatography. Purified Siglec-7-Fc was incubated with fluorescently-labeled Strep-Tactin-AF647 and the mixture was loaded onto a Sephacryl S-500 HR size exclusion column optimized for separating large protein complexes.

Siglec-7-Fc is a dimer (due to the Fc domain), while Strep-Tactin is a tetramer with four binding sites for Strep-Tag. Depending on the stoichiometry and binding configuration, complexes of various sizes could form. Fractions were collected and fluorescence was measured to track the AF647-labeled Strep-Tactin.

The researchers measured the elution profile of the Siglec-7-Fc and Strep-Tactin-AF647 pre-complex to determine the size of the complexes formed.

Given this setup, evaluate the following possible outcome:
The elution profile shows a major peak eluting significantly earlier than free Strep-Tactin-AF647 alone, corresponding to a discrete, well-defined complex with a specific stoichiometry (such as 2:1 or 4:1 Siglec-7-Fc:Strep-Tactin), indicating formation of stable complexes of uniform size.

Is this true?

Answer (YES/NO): NO